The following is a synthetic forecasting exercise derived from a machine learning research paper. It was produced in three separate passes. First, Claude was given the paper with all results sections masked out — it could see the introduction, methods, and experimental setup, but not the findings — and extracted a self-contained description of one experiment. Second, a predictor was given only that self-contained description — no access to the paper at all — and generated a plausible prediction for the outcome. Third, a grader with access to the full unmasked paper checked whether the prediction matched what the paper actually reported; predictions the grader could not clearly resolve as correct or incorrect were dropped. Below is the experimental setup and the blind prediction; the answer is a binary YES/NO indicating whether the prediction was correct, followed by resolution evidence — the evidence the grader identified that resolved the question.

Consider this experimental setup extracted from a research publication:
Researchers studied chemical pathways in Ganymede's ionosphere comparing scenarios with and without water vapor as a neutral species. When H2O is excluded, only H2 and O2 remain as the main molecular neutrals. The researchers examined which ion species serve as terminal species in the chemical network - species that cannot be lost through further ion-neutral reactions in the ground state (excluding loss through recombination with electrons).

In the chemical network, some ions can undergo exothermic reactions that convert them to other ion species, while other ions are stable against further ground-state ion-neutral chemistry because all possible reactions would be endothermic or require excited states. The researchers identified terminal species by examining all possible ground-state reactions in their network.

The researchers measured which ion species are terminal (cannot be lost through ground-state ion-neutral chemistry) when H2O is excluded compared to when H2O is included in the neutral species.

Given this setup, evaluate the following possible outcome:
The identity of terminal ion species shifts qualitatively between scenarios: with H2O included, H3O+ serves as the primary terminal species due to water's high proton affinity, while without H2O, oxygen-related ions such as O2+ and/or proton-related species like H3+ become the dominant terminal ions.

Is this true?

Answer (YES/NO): YES